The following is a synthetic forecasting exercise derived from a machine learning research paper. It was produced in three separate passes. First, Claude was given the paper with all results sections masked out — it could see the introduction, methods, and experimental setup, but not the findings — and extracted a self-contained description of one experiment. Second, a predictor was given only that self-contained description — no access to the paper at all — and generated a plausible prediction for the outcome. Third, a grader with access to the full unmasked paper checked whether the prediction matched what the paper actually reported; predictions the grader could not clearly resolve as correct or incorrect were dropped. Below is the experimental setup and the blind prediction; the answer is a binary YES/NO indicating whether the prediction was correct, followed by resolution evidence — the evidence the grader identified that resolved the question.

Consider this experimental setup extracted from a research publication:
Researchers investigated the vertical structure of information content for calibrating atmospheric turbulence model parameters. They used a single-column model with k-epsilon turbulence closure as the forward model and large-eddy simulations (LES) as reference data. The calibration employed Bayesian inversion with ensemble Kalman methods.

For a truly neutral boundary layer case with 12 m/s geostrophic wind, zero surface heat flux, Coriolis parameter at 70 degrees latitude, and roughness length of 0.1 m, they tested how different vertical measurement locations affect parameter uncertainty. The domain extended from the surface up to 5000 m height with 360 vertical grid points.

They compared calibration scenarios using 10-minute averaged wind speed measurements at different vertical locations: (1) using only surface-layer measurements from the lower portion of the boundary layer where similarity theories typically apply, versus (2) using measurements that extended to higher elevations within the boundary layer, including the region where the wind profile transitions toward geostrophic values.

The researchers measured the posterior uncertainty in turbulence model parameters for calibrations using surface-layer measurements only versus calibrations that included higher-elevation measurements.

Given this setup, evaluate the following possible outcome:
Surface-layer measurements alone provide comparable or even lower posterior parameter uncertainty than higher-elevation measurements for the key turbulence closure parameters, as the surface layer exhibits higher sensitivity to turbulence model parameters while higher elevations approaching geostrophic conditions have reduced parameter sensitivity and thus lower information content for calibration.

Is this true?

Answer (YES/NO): NO